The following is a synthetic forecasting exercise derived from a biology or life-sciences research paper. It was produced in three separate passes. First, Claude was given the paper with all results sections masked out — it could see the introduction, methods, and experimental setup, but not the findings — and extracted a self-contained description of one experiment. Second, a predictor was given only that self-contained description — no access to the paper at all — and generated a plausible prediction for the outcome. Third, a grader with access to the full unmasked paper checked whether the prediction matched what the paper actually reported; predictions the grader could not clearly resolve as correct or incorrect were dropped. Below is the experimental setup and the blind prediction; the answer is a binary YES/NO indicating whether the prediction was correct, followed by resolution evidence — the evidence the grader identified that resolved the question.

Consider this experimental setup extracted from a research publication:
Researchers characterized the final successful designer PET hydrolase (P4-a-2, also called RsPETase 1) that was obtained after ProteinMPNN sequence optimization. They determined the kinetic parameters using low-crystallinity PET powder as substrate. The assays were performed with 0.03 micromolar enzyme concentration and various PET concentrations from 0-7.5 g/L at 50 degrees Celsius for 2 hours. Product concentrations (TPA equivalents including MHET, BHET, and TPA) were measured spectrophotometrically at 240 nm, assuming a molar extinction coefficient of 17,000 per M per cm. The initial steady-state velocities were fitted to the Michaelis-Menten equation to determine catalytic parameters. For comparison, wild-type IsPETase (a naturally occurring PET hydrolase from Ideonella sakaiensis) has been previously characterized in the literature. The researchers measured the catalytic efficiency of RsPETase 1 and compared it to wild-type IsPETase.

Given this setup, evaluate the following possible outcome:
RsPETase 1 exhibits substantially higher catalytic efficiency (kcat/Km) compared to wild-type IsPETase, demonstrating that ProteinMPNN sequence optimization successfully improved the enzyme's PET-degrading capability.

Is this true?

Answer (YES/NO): NO